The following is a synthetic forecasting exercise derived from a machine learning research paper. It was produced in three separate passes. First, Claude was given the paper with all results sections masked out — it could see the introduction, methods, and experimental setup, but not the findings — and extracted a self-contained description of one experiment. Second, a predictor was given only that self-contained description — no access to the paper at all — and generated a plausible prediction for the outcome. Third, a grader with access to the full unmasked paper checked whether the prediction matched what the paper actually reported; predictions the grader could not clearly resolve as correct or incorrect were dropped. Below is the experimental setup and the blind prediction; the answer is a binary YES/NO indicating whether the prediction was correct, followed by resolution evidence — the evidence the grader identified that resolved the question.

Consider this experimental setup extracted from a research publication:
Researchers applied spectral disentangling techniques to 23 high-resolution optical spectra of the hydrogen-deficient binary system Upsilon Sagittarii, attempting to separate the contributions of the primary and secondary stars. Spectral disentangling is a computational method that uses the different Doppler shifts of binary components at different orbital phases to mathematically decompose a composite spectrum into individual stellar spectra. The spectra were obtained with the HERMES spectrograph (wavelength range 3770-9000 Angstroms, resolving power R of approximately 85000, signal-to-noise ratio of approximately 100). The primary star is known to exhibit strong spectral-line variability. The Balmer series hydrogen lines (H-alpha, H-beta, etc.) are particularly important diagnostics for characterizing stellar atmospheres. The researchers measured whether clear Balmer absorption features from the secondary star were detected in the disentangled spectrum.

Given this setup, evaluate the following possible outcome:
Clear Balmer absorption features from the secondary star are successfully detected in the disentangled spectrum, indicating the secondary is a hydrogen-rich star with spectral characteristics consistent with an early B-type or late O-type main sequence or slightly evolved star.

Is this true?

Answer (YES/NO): NO